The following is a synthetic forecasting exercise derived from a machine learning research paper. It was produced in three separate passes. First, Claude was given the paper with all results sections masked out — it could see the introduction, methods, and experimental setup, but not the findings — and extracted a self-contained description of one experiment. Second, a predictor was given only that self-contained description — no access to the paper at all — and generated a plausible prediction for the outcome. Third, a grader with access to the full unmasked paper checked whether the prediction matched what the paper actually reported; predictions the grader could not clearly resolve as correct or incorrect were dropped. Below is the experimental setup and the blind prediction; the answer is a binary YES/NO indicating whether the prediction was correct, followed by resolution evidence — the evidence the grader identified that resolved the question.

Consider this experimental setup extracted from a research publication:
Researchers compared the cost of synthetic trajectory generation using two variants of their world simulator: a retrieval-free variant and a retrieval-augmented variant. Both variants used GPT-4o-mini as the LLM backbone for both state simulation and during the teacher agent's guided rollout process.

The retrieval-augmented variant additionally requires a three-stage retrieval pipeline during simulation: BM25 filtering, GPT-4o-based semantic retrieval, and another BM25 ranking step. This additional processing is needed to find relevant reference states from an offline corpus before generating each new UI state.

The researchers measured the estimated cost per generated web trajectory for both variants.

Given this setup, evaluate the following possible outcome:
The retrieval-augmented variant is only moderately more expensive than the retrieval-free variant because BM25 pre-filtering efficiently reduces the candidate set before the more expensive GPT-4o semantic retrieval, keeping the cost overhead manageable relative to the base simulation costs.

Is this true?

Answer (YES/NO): NO